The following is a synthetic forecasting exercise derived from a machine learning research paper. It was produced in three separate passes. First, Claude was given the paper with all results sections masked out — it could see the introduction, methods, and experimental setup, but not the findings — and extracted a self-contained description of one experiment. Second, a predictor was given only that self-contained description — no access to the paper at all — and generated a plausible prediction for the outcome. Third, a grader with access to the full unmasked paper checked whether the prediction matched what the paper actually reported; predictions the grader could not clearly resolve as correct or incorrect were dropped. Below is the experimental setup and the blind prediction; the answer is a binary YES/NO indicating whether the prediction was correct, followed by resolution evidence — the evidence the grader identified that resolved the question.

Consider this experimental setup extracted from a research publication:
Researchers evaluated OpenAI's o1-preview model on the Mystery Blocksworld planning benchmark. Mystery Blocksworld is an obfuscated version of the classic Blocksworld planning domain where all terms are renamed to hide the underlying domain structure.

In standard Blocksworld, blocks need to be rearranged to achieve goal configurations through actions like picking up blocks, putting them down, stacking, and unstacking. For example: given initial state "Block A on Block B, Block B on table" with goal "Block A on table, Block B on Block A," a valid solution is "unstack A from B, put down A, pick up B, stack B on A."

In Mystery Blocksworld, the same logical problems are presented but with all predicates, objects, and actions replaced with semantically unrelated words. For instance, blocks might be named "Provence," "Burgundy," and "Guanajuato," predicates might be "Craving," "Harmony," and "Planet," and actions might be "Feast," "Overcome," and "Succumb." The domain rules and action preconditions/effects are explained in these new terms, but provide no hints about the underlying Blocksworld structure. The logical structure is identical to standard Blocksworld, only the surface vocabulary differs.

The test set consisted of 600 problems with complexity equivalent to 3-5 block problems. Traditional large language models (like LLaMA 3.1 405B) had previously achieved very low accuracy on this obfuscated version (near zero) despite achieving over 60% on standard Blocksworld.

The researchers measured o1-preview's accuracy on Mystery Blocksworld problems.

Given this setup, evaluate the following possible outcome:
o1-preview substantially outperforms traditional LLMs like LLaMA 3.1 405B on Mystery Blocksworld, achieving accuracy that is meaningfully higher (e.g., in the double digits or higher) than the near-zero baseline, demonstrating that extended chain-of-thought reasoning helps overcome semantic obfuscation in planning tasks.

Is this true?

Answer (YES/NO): YES